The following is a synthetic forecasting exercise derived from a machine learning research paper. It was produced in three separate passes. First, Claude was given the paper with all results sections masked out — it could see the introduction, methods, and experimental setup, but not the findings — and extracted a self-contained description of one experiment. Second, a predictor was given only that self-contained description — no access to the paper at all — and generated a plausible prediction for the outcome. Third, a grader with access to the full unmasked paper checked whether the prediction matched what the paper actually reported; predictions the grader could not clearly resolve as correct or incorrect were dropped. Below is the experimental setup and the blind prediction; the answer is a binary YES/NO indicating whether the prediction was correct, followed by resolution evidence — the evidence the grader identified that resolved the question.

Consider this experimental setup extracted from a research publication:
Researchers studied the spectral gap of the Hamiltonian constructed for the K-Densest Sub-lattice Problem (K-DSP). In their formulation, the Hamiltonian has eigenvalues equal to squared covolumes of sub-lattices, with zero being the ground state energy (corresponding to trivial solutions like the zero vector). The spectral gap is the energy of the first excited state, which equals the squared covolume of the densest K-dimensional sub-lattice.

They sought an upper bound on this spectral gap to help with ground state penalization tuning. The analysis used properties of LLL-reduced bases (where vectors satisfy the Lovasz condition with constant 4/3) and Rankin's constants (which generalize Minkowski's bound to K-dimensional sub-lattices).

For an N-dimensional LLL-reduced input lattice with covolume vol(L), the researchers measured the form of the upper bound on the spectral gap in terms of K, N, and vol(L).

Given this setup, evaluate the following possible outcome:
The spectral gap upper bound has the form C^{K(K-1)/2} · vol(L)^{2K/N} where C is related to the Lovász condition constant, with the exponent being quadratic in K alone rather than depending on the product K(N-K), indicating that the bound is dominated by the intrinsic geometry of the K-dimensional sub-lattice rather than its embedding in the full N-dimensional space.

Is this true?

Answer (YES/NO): NO